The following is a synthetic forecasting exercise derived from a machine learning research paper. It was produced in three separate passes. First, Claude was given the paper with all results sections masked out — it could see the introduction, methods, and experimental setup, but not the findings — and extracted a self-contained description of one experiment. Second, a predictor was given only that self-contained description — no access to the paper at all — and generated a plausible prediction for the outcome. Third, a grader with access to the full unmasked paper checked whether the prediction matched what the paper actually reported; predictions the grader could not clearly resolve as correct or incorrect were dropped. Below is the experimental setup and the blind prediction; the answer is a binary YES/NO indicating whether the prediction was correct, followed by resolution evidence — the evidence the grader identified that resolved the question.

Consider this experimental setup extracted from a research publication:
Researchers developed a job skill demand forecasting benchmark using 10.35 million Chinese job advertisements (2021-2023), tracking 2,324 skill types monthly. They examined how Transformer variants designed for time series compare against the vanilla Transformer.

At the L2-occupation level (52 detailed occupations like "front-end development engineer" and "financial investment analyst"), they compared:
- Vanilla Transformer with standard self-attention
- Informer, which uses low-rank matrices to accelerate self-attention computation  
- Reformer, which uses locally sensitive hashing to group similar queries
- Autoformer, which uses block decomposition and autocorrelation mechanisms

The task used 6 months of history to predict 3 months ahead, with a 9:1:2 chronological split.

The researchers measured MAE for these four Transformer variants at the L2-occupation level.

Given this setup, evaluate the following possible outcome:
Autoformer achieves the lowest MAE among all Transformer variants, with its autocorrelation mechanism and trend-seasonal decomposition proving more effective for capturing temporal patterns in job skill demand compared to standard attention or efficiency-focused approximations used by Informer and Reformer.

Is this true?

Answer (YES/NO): NO